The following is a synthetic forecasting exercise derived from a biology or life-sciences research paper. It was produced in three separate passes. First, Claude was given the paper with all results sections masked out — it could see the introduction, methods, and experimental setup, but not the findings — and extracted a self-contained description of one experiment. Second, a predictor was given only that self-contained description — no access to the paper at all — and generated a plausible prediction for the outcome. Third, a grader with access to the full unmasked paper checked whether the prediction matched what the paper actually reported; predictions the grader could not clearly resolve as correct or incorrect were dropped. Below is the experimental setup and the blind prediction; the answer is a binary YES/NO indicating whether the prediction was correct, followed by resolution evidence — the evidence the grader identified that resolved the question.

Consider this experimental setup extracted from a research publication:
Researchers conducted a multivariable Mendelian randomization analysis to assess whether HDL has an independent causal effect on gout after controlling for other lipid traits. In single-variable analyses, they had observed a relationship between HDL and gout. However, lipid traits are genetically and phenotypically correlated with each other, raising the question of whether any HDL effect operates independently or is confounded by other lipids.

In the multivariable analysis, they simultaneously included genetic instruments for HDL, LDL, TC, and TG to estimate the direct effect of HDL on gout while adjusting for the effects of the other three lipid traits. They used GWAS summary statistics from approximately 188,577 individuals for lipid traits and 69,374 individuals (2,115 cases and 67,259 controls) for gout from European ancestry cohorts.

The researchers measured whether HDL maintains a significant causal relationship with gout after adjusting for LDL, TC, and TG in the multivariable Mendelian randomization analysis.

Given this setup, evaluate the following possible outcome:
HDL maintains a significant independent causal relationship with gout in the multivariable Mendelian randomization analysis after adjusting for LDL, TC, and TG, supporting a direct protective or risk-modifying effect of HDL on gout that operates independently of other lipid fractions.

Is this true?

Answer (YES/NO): YES